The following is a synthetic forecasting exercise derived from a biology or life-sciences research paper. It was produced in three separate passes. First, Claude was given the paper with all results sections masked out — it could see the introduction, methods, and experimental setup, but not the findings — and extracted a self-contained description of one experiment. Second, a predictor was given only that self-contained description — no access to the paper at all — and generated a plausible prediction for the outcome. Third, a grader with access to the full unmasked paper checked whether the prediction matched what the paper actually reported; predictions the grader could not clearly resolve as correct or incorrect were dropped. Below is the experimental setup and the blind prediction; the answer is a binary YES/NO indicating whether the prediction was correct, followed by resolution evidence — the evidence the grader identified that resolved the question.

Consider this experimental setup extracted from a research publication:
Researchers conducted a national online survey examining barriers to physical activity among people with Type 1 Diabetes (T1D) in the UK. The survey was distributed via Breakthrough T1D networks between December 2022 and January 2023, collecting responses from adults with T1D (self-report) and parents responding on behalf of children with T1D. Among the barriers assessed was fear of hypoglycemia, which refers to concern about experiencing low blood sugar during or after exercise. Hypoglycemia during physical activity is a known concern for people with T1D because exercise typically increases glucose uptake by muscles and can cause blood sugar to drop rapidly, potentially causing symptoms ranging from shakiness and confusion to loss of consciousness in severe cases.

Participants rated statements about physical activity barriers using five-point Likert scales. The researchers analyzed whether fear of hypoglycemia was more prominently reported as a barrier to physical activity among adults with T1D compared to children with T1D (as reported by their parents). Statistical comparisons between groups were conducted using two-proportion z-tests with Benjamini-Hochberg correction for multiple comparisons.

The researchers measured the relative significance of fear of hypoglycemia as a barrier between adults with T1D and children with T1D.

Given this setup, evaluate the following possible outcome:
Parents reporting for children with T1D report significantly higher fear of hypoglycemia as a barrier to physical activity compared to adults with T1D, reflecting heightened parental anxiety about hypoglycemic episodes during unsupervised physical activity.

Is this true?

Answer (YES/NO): NO